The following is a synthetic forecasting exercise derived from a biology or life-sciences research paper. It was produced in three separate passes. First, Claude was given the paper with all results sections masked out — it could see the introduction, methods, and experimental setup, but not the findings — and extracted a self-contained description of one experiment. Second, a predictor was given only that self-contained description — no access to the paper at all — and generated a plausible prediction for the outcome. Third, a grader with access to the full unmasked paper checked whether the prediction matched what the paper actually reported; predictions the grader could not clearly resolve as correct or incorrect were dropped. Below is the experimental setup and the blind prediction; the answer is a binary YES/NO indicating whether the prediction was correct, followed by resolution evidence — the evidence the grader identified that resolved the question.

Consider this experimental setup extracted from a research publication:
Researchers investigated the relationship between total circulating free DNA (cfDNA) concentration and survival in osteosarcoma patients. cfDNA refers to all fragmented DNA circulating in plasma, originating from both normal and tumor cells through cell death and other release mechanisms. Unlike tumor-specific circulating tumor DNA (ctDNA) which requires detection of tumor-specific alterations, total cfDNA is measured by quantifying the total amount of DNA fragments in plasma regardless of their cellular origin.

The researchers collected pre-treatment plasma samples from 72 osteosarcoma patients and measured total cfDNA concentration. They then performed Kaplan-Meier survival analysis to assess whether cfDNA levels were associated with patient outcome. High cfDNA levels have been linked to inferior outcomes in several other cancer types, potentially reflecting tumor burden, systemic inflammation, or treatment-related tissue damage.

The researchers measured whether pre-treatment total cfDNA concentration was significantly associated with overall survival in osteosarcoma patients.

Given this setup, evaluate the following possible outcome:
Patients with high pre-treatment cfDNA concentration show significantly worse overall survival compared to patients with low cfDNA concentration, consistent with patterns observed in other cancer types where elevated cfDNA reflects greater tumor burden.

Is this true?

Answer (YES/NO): YES